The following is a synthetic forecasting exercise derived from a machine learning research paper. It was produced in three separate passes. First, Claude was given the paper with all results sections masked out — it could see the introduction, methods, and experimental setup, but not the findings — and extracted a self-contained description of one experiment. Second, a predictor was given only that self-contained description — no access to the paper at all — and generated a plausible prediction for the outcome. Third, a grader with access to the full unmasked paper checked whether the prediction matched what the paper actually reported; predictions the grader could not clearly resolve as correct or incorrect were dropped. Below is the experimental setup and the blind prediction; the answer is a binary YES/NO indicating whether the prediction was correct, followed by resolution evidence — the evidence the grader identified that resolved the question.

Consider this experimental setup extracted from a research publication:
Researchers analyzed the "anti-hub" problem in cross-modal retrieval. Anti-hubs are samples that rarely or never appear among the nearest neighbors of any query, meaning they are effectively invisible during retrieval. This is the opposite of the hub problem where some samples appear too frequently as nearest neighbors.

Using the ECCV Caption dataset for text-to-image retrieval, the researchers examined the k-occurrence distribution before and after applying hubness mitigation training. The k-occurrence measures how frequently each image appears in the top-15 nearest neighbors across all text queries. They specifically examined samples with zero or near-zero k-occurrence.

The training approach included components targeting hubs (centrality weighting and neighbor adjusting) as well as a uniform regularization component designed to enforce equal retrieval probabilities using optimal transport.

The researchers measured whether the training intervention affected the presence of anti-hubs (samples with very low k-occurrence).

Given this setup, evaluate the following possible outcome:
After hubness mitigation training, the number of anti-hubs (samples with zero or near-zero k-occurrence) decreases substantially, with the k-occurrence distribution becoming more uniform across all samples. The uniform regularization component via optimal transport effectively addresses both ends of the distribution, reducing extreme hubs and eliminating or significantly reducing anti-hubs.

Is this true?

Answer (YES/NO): YES